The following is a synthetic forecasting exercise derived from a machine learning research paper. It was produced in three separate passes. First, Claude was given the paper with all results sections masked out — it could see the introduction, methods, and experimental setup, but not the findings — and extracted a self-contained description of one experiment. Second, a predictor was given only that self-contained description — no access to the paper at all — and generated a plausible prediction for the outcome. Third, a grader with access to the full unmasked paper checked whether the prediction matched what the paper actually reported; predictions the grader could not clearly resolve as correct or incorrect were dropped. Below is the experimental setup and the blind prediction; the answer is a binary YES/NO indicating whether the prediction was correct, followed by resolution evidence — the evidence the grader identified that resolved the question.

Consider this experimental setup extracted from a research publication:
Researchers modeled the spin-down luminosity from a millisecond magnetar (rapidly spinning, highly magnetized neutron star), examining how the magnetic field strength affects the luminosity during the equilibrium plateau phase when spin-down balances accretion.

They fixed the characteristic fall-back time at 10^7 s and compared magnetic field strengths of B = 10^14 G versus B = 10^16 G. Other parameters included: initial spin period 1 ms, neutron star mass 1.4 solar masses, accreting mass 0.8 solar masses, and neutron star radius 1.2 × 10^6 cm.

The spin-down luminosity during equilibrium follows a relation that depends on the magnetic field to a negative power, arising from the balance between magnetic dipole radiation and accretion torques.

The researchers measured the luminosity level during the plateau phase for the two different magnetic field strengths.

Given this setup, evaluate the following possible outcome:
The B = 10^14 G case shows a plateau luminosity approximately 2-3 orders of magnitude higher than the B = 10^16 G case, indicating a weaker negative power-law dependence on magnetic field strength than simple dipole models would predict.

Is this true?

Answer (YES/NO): NO